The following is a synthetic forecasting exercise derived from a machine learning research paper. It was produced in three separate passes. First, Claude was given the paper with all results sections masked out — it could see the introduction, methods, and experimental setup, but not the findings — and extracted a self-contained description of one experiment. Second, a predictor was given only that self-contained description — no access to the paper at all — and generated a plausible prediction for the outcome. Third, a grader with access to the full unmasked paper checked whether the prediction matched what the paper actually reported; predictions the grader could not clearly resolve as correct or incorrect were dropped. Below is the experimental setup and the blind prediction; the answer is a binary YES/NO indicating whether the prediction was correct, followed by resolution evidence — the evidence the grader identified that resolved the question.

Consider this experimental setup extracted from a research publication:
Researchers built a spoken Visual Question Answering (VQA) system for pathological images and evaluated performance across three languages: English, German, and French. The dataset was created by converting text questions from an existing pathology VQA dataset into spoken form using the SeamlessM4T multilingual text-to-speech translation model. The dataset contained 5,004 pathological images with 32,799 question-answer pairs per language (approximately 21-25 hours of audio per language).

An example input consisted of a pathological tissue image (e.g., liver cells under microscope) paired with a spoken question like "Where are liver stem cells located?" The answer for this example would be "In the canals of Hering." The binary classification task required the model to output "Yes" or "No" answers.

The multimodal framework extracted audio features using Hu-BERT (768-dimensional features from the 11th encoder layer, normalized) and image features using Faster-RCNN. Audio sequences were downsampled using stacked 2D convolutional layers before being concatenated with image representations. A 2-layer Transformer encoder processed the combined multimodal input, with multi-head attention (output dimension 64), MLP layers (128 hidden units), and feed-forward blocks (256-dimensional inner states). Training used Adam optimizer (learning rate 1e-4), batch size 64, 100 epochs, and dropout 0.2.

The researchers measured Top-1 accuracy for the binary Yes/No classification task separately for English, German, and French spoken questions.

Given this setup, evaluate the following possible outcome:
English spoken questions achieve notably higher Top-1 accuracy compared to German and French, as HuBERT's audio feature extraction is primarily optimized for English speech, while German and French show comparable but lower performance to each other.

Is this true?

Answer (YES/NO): NO